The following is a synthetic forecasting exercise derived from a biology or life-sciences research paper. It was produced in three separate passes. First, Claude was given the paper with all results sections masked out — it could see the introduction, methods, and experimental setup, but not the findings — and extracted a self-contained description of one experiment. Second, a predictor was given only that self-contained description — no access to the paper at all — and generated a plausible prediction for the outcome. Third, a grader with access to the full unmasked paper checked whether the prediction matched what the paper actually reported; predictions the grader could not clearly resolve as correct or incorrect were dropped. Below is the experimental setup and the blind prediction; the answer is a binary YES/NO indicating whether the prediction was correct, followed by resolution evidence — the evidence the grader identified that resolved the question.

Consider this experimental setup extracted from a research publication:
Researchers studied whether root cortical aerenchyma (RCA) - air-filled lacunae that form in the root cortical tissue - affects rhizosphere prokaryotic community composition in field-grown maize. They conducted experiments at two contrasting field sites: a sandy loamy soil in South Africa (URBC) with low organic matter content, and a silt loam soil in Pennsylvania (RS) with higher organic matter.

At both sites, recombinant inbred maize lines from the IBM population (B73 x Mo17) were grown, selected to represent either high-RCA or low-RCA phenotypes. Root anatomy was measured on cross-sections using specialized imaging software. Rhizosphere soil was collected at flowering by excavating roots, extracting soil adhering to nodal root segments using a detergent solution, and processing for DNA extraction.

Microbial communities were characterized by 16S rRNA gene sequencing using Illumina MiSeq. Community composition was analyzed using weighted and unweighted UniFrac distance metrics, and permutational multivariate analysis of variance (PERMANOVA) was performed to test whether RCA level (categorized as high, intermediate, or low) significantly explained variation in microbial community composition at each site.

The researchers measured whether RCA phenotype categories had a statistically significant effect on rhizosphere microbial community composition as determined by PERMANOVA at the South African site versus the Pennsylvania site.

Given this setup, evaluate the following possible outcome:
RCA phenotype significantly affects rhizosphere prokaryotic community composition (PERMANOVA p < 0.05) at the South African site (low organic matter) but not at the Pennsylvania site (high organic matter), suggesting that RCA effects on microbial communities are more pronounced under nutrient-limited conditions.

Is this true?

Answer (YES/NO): NO